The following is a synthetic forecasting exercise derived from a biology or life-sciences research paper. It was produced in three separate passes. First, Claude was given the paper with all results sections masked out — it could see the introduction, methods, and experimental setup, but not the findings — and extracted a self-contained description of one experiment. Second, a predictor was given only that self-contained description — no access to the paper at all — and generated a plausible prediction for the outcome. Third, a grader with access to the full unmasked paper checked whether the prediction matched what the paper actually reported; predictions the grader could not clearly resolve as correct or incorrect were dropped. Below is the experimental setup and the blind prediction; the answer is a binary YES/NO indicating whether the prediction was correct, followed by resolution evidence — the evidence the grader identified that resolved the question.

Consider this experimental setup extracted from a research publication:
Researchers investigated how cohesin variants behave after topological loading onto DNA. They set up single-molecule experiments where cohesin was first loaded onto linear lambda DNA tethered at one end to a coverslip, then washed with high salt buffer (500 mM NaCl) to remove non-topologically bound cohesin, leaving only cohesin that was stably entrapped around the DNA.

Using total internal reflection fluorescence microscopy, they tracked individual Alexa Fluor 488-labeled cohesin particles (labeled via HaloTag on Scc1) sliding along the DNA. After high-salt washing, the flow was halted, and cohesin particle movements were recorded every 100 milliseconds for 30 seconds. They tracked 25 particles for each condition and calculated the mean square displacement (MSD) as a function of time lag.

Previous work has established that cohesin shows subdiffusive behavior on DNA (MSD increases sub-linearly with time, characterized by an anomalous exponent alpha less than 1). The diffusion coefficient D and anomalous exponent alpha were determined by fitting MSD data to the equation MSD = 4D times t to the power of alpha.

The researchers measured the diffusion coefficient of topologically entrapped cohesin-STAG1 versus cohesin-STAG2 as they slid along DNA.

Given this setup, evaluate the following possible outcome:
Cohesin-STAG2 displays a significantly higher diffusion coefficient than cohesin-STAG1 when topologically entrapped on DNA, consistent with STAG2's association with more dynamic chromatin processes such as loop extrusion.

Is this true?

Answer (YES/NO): NO